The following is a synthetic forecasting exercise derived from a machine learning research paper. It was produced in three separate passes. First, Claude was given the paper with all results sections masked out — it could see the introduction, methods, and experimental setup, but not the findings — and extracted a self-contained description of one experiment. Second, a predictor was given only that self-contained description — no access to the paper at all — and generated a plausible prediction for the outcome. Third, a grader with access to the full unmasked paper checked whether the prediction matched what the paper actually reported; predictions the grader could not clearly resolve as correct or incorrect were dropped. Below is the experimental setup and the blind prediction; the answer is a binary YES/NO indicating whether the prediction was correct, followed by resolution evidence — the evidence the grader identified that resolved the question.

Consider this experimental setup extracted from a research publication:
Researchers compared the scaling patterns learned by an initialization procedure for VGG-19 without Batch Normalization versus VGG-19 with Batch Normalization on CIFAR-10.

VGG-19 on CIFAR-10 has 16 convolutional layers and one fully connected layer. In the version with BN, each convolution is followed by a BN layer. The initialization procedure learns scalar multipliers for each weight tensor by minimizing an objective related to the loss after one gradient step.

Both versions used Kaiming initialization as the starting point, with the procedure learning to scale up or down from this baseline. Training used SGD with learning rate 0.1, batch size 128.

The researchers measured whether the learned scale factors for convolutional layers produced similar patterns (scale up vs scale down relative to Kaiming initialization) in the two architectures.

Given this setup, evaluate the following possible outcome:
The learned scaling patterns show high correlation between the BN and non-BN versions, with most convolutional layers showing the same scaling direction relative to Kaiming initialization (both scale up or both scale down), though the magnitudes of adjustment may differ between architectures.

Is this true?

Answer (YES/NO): NO